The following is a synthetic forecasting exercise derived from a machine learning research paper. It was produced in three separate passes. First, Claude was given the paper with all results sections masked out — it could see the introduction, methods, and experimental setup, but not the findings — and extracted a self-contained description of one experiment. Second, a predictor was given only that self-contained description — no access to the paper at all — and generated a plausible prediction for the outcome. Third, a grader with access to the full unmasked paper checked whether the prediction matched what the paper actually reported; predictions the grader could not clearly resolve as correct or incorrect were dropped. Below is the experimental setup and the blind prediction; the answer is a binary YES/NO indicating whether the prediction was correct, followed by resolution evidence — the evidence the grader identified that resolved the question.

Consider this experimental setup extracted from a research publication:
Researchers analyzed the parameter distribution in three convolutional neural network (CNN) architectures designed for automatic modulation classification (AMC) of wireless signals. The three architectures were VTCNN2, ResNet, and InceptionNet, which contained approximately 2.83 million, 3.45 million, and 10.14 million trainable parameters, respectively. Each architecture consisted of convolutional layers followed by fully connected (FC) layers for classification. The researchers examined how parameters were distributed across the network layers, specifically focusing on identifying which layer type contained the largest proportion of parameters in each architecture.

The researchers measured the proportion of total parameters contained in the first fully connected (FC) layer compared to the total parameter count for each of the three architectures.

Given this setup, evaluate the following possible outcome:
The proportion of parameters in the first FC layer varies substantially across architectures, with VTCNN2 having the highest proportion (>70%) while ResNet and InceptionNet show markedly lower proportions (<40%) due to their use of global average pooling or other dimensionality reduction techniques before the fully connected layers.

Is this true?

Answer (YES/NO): NO